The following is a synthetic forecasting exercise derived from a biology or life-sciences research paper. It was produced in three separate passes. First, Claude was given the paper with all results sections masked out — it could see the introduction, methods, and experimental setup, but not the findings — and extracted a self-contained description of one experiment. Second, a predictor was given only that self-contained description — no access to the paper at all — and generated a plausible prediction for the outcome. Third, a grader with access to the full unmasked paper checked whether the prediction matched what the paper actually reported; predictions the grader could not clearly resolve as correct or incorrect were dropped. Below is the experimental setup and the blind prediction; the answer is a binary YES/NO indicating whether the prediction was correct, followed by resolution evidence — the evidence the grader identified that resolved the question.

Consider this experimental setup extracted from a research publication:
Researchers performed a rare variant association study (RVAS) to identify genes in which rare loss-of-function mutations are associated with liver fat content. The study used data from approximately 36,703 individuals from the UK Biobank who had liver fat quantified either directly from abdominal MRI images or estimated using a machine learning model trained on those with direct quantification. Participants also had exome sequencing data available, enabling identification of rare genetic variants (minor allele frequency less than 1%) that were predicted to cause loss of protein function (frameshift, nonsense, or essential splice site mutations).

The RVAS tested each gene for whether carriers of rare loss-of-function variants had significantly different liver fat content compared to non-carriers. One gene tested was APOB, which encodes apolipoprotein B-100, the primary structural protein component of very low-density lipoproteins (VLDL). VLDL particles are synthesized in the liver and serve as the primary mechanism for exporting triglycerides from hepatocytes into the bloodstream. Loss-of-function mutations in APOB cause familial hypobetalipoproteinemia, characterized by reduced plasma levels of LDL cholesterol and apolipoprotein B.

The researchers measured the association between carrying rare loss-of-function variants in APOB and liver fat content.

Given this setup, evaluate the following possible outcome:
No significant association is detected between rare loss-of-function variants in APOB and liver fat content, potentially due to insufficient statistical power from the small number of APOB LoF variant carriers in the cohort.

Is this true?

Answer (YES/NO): NO